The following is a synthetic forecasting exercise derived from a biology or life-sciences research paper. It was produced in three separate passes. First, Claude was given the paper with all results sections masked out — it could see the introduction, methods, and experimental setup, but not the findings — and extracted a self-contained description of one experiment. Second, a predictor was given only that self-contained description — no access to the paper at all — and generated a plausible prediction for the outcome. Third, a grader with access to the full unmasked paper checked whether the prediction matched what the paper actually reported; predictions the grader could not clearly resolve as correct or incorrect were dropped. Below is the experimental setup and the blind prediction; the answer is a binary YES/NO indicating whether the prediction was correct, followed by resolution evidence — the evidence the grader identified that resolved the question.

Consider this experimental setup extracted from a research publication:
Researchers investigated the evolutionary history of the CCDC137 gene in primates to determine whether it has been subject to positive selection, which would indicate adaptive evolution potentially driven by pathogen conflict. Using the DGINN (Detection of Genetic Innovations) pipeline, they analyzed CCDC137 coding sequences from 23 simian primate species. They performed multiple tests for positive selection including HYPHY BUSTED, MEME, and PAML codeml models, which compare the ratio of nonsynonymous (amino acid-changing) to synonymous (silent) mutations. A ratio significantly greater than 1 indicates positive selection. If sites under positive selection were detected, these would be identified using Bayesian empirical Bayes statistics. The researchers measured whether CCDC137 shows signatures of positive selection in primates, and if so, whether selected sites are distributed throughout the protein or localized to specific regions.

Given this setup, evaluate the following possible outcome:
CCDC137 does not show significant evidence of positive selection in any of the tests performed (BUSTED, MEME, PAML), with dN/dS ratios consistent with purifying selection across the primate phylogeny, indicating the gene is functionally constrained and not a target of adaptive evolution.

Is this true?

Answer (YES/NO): NO